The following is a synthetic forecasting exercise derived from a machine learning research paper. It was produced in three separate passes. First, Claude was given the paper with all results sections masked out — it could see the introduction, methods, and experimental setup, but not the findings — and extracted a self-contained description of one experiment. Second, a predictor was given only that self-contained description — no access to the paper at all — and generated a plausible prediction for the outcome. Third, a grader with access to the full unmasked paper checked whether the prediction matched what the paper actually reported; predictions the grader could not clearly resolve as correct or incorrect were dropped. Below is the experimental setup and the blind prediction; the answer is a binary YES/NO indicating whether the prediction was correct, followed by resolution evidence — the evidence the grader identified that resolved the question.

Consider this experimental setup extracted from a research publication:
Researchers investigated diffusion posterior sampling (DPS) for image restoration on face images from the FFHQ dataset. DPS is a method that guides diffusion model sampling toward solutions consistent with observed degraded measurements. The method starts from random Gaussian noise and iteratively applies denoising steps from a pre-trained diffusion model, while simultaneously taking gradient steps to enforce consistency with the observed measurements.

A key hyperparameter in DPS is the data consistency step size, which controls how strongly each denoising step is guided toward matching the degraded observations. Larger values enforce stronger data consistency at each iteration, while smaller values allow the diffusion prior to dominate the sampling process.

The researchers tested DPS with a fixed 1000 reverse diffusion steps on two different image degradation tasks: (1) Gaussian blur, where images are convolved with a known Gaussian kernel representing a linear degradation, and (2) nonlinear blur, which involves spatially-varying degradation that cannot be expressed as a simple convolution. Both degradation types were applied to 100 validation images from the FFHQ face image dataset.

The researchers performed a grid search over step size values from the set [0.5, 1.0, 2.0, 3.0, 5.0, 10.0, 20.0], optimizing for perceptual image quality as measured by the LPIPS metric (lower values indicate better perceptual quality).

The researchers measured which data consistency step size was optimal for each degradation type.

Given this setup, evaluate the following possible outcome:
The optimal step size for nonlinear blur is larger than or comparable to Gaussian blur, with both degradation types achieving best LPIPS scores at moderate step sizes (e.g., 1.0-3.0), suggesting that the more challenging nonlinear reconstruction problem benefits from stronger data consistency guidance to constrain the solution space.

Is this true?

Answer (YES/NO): NO